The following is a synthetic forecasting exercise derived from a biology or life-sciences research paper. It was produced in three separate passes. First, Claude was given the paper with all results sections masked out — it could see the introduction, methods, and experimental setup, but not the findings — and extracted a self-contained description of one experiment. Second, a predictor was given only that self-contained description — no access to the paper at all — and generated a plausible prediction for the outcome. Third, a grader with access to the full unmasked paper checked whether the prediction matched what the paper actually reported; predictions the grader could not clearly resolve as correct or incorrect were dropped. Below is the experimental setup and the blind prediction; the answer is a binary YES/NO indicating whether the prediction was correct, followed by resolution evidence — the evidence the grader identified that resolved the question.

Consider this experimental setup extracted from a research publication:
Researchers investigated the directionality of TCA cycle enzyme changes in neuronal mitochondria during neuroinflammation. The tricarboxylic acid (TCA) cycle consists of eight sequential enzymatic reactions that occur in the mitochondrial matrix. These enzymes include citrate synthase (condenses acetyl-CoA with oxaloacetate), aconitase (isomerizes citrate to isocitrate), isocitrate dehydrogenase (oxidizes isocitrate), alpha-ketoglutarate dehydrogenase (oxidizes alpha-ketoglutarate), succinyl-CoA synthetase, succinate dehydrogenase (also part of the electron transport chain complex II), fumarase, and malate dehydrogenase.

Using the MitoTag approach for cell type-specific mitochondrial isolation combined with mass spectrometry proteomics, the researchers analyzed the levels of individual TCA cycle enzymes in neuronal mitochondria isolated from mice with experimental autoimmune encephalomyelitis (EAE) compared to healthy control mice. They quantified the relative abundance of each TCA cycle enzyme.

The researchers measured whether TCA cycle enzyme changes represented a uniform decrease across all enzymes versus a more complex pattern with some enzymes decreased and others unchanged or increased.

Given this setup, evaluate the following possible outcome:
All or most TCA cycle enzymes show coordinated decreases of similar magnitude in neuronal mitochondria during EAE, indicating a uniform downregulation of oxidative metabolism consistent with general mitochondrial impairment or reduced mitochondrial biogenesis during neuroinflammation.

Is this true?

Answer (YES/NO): NO